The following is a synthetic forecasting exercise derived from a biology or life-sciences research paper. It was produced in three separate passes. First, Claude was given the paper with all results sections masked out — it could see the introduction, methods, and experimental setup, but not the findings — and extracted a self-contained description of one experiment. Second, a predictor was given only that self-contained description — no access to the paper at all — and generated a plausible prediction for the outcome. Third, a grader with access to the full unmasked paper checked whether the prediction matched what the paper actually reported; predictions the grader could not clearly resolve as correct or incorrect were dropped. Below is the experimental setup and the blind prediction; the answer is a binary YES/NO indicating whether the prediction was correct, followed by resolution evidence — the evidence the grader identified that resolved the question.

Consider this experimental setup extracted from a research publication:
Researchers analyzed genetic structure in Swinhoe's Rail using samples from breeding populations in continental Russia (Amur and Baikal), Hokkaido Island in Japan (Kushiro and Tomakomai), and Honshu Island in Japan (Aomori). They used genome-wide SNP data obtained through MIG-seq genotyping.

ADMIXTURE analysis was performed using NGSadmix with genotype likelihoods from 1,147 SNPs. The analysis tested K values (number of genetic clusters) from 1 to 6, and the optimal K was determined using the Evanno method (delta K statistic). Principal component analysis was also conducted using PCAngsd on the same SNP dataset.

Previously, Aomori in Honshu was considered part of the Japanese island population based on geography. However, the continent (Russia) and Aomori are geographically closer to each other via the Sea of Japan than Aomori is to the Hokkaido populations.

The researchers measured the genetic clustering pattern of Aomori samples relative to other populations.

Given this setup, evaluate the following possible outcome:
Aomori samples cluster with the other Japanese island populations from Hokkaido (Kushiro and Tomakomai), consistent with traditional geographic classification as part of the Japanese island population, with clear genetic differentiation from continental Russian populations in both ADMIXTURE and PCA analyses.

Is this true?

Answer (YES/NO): NO